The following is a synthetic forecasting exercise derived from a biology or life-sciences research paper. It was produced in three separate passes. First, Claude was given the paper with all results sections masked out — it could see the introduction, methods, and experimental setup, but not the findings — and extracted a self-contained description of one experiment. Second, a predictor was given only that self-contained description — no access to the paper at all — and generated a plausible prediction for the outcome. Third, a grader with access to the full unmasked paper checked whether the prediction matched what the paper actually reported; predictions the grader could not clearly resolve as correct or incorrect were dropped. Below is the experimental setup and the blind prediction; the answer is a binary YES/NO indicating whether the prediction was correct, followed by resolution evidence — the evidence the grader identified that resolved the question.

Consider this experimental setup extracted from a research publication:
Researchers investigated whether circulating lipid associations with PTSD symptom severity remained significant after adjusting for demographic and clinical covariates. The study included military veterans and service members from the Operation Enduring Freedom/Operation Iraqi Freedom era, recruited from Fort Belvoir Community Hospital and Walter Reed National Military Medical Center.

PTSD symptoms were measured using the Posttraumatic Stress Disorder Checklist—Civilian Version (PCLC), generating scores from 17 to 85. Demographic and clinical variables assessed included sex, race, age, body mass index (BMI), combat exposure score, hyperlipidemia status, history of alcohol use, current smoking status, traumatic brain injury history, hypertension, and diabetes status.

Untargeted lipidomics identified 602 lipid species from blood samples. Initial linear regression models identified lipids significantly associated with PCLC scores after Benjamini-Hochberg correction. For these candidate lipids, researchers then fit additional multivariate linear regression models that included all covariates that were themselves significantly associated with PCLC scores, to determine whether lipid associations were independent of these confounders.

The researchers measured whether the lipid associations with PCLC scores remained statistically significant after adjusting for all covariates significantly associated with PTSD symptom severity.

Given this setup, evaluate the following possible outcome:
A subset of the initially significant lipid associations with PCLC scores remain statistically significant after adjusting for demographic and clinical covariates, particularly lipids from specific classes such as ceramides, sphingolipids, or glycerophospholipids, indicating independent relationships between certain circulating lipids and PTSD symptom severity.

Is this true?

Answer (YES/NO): NO